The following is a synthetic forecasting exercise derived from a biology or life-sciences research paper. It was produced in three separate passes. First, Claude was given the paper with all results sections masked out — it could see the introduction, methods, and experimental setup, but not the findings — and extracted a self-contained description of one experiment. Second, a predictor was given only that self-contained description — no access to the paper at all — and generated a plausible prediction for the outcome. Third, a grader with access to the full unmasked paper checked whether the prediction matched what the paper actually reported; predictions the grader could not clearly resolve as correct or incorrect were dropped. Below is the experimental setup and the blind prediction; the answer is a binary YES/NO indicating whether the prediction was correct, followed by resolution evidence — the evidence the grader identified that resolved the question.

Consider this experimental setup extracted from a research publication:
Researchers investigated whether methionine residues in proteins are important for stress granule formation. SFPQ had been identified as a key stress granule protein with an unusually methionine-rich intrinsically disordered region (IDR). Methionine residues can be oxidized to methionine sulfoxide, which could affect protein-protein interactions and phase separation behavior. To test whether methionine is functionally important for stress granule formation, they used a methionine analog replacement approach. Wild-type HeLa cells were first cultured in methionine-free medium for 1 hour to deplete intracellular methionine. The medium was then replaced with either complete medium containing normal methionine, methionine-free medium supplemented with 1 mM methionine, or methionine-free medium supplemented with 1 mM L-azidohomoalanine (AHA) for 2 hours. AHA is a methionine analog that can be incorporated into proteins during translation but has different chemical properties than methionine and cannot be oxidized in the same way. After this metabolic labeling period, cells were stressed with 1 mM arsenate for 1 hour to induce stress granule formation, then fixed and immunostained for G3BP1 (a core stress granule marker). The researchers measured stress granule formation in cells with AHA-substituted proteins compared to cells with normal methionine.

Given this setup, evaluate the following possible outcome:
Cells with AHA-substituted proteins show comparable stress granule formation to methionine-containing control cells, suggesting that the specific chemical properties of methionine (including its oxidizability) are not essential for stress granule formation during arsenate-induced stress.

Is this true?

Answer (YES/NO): NO